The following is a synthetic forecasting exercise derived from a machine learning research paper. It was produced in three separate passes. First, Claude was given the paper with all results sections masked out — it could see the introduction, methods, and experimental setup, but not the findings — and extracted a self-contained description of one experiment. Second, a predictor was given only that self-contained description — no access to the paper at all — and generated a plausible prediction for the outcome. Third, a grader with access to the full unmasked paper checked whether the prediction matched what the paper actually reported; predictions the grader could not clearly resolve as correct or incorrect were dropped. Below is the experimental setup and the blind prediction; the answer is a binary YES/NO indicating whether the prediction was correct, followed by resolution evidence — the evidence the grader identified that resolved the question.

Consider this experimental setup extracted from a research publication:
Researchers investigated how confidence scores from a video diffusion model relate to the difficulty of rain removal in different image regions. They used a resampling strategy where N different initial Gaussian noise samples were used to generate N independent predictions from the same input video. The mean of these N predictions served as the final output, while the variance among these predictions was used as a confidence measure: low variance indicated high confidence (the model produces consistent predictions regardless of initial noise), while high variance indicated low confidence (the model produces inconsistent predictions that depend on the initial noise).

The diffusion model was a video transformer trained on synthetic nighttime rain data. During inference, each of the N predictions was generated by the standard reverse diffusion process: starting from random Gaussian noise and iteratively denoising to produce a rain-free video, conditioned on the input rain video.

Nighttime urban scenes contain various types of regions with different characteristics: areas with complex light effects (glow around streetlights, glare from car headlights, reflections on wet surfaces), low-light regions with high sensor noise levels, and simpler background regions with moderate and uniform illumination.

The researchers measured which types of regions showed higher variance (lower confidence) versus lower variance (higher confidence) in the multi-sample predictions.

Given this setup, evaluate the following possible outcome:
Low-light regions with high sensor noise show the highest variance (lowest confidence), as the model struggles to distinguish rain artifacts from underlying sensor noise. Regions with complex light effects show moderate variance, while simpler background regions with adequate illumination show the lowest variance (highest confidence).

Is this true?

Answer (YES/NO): NO